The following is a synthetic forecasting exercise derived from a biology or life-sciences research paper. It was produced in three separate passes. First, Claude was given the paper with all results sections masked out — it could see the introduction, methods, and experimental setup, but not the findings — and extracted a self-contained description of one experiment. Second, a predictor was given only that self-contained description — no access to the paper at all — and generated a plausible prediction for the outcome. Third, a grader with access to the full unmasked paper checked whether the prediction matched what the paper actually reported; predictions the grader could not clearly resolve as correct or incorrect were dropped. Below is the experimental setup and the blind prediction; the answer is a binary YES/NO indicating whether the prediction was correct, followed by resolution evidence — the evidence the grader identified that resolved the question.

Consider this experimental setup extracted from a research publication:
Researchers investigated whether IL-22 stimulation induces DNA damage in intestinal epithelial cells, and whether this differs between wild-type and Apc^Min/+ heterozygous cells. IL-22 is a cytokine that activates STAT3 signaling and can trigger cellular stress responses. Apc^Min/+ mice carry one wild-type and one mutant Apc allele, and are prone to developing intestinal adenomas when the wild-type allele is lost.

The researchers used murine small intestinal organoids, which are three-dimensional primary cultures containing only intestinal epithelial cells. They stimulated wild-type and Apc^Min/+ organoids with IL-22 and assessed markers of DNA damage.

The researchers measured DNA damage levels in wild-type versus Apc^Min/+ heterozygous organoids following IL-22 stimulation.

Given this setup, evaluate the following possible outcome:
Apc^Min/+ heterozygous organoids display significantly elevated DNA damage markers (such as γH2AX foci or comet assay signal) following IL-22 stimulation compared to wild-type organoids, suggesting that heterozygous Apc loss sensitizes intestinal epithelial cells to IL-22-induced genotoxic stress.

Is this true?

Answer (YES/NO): NO